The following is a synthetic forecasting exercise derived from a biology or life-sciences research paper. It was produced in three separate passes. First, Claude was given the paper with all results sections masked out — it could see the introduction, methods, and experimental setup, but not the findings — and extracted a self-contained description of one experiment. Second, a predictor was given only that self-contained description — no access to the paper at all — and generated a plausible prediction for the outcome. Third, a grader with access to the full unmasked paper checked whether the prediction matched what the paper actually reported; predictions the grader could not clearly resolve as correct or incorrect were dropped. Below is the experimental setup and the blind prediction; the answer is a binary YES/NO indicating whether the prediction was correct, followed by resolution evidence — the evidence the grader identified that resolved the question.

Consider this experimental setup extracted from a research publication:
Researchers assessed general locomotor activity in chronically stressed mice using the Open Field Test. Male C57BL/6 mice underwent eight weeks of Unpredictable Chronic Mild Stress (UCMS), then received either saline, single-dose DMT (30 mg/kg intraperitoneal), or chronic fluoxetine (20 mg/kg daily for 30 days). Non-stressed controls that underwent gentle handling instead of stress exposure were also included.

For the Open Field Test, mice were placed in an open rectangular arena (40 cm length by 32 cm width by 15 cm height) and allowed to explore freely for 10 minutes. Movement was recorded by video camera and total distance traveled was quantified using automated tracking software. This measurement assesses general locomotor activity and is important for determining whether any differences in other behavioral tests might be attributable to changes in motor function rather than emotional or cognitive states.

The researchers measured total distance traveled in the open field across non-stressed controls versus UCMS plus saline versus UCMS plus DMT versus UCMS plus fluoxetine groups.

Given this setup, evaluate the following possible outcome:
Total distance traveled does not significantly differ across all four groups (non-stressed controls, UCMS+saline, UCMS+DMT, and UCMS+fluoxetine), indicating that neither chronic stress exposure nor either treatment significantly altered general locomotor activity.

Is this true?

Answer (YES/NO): YES